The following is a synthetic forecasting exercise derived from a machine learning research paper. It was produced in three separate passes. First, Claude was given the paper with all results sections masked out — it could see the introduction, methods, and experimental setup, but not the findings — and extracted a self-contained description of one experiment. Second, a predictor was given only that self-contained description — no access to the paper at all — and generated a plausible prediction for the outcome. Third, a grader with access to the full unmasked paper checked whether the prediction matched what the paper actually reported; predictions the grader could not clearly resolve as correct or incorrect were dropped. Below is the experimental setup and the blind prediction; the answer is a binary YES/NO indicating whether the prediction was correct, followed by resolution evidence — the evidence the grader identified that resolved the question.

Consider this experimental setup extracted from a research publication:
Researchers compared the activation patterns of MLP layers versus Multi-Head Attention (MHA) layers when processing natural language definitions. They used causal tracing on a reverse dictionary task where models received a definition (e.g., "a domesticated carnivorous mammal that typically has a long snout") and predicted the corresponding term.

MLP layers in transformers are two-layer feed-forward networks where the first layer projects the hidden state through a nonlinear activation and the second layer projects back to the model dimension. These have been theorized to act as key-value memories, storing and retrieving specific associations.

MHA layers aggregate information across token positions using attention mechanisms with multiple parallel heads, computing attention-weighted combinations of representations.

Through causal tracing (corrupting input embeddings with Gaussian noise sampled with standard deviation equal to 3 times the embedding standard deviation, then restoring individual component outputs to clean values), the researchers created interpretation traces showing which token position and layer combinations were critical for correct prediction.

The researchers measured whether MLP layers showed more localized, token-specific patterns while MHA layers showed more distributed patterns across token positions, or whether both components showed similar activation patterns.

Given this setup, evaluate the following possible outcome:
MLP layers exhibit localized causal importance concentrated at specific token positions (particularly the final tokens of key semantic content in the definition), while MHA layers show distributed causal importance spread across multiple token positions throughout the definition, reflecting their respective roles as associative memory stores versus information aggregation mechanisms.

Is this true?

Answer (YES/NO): NO